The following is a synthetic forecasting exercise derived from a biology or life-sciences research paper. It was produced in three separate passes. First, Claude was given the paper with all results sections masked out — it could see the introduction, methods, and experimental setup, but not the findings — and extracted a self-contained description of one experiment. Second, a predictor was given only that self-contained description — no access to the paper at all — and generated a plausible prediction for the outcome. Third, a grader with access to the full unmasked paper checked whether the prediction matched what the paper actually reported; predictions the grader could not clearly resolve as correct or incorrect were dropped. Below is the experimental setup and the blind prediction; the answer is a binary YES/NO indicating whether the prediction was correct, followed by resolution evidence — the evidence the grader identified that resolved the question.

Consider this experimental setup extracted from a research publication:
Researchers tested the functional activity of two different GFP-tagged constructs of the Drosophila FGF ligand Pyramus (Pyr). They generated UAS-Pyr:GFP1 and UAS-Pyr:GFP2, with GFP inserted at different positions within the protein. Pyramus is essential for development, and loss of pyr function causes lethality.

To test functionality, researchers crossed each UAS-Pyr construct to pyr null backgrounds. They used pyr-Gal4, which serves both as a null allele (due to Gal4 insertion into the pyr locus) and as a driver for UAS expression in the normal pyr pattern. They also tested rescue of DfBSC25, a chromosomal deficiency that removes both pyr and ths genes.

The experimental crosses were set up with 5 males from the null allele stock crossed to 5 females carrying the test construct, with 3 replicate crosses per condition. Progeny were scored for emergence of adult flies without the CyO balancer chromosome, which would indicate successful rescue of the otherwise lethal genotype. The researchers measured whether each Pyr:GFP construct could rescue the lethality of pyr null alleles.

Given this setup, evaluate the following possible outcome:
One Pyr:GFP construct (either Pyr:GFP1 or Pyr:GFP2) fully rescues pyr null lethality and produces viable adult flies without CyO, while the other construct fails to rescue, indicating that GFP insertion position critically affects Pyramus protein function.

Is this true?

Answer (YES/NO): YES